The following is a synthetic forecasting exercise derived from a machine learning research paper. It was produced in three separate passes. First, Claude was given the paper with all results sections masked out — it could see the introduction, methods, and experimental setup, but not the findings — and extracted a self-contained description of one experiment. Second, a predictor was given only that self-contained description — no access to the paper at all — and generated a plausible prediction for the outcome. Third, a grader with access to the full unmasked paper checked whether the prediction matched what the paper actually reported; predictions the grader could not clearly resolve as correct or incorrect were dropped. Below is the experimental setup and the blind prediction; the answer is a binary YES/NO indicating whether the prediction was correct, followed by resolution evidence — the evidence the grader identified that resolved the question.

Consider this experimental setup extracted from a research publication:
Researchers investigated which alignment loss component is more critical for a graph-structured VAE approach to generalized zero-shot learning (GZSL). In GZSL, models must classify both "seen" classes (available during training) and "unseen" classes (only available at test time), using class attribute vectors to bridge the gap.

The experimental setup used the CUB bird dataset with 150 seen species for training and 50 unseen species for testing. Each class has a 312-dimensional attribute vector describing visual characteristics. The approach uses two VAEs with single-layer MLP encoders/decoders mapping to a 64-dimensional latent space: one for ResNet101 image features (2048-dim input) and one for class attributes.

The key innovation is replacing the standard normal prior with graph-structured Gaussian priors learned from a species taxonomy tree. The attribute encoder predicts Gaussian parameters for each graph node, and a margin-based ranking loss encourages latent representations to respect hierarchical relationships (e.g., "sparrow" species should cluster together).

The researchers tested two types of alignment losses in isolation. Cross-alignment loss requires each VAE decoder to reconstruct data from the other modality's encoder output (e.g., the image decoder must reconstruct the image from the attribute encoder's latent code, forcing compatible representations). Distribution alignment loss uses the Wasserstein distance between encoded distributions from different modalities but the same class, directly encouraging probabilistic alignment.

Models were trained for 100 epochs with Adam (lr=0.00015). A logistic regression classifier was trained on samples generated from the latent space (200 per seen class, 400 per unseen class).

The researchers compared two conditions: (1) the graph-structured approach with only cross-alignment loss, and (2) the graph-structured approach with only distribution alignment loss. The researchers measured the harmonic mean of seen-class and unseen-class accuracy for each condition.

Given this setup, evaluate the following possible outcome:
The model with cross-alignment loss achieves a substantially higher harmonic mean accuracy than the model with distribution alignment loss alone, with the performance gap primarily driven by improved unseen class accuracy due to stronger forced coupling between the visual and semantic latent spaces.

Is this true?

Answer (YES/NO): NO